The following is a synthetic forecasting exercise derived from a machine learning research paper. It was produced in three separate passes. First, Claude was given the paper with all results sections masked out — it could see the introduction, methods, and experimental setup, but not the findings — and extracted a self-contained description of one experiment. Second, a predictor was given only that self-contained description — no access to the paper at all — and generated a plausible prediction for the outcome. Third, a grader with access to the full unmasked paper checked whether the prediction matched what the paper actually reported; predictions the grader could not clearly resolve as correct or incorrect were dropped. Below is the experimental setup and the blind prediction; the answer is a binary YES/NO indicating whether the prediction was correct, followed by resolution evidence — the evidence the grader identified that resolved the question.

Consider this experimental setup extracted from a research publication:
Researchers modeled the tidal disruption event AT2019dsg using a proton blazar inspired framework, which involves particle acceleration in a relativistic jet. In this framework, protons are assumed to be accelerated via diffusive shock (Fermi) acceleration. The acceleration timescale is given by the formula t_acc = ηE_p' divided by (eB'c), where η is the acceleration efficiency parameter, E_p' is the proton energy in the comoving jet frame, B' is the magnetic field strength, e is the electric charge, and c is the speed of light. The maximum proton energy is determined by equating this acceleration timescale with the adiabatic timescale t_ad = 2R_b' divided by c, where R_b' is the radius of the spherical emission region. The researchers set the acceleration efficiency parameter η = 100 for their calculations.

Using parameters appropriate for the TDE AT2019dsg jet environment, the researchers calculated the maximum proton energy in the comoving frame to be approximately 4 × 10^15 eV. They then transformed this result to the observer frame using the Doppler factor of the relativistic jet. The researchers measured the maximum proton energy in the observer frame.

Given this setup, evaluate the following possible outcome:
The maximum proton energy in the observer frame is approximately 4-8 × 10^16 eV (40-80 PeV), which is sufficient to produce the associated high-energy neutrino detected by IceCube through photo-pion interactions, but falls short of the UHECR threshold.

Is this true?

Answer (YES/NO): YES